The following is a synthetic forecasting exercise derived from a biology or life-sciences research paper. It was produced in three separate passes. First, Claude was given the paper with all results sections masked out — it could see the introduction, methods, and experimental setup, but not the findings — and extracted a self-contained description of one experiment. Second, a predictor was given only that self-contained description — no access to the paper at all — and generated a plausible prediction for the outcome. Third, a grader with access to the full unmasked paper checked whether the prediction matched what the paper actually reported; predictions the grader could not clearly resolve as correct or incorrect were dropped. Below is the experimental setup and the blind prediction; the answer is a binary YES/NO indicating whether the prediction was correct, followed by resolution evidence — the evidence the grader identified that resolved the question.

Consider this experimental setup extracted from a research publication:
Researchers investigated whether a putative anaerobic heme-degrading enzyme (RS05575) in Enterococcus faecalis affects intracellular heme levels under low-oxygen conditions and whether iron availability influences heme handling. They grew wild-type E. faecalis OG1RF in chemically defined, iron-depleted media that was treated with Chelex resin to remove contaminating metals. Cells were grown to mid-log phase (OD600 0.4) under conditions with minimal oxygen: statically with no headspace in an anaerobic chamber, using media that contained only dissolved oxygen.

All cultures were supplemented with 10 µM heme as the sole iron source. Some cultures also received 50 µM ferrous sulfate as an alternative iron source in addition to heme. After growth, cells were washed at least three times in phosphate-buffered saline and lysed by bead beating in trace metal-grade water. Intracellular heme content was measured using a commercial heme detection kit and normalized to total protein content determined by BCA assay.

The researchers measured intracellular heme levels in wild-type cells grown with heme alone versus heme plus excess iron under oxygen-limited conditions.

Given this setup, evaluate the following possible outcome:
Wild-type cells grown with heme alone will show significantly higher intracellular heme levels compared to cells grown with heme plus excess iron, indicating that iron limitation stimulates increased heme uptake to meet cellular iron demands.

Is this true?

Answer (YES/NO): NO